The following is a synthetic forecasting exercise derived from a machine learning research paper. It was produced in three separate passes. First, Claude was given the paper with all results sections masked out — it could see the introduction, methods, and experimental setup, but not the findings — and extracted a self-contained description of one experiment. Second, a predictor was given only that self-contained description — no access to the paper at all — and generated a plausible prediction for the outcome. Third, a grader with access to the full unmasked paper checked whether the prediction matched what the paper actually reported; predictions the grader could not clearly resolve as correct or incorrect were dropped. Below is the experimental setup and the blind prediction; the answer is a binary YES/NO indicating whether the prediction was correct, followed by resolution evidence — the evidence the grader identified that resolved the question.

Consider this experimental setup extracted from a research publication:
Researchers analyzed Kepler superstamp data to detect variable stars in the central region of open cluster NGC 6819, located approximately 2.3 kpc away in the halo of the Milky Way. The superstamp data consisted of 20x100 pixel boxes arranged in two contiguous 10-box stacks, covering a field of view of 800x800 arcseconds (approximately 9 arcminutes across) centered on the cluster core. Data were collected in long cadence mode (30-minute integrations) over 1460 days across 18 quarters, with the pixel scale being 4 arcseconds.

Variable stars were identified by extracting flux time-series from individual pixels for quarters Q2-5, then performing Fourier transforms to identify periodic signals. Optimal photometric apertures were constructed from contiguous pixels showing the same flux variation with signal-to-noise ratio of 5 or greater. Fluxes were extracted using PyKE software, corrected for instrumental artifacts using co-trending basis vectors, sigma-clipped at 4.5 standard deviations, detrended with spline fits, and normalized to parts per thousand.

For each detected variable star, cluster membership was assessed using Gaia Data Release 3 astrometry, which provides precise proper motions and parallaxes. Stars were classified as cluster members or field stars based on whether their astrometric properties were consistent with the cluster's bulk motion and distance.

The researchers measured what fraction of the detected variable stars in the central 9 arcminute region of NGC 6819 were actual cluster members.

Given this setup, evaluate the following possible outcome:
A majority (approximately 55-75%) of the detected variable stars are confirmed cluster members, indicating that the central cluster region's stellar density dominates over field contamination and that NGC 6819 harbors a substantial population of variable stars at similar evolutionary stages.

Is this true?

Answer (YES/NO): NO